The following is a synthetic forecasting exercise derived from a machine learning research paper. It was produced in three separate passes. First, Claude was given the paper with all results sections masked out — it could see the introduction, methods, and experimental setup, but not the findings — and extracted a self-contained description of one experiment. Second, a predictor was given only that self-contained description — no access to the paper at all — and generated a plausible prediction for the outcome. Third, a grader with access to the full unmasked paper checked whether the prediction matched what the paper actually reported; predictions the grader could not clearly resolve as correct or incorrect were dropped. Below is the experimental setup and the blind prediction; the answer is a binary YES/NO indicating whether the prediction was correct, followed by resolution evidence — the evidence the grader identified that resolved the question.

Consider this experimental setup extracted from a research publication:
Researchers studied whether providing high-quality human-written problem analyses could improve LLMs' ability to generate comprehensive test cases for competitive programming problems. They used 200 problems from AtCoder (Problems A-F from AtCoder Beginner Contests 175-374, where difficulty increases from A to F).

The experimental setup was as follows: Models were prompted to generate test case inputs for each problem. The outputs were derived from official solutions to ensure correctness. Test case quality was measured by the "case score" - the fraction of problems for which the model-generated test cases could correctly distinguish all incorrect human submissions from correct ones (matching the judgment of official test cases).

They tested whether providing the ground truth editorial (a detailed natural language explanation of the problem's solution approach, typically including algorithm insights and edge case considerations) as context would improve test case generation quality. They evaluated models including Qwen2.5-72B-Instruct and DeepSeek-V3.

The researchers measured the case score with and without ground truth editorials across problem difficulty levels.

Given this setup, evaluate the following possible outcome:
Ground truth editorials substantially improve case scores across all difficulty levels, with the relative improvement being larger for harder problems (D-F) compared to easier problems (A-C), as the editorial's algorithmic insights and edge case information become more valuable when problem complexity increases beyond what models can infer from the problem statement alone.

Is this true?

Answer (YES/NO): NO